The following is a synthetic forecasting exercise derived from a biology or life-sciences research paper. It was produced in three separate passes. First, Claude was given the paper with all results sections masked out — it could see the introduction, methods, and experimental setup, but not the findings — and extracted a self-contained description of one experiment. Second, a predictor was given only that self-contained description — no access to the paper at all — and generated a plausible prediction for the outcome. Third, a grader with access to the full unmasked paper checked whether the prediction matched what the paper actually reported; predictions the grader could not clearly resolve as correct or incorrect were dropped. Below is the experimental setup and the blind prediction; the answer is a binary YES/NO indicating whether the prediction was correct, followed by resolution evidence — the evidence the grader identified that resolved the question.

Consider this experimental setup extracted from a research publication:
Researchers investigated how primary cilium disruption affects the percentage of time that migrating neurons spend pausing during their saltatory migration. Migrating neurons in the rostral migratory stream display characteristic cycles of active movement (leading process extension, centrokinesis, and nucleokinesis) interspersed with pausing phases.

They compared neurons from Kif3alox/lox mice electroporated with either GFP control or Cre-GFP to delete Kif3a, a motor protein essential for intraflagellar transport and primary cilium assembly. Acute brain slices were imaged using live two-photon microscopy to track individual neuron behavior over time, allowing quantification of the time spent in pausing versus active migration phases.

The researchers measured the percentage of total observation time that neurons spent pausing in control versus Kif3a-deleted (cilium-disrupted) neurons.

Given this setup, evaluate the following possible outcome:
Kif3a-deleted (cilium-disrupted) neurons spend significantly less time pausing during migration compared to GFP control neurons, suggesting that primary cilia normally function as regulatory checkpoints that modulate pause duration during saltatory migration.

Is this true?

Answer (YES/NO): NO